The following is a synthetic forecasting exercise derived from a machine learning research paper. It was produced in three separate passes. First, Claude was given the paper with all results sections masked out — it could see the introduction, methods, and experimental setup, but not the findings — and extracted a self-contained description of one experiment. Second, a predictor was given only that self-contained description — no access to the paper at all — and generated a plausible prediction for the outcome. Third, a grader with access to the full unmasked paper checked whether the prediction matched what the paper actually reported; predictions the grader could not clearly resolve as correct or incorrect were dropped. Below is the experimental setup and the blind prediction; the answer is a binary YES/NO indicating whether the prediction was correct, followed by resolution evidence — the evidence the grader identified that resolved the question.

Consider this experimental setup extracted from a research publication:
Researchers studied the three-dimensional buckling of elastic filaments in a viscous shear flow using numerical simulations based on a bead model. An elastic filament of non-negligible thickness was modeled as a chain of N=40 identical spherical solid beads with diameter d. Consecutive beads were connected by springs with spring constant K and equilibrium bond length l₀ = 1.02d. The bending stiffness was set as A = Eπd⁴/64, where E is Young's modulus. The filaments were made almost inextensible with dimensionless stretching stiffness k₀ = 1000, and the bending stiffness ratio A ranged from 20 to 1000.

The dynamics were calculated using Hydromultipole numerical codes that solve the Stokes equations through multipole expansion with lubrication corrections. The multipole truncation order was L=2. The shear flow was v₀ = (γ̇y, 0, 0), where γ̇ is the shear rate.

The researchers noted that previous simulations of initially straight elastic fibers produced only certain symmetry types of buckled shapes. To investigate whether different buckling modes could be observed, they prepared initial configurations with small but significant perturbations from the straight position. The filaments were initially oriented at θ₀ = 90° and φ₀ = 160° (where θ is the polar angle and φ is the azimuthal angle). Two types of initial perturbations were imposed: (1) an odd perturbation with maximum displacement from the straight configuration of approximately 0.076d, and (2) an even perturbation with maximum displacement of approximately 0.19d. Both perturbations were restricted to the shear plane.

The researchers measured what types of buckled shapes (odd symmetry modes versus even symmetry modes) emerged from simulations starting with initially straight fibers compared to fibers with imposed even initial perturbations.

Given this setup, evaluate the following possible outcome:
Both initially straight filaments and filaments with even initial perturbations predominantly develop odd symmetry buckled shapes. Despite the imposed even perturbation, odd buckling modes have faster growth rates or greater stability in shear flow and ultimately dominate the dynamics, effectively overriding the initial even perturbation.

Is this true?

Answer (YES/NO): NO